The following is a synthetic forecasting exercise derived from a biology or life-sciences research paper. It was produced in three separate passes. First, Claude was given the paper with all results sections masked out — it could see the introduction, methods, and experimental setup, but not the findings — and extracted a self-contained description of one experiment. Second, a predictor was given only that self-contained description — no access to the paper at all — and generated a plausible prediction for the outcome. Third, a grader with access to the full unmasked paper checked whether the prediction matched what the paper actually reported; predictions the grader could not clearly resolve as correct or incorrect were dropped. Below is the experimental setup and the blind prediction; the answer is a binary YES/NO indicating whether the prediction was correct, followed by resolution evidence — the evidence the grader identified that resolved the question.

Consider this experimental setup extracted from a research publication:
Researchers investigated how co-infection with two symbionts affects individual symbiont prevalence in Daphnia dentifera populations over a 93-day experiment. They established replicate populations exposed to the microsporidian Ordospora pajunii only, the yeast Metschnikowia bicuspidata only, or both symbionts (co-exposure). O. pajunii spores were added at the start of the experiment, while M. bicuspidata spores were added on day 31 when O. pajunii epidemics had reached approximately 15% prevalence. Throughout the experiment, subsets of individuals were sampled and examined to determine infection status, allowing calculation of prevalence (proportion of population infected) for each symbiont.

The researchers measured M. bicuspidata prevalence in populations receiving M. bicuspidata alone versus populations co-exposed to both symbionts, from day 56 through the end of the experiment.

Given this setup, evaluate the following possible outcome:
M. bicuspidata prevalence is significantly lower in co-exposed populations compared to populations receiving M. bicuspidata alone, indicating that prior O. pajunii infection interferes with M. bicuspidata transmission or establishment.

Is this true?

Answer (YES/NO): YES